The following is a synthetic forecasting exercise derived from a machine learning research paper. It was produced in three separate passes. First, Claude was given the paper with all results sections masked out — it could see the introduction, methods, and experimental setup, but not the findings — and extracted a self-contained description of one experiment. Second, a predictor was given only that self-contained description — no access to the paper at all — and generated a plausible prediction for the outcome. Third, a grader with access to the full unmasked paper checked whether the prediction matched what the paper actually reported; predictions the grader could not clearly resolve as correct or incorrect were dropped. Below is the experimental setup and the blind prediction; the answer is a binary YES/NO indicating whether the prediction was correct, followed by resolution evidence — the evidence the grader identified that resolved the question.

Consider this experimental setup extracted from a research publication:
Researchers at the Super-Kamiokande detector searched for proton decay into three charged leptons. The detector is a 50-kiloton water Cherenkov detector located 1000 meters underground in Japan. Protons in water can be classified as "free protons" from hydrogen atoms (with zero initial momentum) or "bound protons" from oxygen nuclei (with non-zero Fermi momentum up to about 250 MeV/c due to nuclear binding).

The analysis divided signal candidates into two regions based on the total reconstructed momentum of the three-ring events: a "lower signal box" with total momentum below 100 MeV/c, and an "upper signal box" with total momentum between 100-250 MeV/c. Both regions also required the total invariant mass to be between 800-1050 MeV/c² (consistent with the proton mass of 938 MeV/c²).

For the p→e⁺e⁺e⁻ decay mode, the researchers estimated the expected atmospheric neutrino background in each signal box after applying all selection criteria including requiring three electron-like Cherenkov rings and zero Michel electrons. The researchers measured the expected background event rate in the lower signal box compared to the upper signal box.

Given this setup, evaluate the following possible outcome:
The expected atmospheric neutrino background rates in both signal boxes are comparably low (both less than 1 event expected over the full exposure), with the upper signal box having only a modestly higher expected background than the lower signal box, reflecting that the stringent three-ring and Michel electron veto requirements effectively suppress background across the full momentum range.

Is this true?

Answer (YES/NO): NO